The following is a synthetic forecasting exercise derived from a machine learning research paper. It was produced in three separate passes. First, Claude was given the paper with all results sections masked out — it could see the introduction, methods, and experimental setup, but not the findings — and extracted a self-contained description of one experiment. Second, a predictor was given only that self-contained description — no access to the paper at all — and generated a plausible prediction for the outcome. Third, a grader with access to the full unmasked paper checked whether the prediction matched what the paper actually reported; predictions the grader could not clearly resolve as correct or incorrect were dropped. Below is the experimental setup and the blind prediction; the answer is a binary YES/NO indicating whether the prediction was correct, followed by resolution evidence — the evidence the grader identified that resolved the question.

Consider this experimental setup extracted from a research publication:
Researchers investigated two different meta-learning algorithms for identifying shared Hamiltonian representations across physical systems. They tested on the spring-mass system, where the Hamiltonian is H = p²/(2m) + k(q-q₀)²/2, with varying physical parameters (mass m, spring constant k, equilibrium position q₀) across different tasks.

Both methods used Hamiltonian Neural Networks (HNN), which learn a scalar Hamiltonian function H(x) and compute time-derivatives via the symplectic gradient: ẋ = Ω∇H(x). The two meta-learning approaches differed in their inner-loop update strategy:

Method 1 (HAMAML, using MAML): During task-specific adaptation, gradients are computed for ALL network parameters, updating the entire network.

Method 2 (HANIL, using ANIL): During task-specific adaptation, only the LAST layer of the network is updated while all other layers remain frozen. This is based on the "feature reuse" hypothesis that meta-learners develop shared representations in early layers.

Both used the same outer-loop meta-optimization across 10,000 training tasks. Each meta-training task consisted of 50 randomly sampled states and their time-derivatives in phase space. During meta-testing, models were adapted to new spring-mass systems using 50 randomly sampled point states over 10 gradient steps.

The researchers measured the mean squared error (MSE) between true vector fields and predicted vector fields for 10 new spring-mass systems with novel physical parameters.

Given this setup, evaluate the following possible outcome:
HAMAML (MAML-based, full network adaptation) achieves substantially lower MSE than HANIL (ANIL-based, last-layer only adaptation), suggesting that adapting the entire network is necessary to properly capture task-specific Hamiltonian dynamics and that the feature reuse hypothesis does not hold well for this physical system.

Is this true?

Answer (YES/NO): NO